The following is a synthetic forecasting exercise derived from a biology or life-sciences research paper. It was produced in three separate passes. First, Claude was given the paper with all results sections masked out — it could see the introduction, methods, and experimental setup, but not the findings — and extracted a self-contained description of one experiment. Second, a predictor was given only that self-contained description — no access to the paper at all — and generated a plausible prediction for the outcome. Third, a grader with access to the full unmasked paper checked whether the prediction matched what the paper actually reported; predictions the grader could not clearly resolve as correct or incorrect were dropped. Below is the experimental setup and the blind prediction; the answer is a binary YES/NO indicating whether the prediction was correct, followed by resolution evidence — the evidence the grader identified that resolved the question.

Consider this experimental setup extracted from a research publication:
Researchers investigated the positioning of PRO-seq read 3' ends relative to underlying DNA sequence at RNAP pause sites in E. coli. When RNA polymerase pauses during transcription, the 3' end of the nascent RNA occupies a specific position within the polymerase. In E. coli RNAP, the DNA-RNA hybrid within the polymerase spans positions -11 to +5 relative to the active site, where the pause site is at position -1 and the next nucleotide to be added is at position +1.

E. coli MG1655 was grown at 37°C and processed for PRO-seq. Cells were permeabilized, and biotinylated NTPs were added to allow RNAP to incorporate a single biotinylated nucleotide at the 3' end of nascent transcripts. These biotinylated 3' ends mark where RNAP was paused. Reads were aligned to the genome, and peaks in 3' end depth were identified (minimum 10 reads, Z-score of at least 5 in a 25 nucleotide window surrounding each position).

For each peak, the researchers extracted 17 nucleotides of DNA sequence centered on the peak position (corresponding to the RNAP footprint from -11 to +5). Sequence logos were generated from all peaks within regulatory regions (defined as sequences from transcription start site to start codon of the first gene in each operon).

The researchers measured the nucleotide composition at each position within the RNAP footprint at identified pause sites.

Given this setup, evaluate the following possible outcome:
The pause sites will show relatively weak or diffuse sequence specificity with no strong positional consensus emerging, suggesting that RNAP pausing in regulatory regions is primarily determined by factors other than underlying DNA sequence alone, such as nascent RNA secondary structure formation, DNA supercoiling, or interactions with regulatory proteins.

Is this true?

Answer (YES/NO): NO